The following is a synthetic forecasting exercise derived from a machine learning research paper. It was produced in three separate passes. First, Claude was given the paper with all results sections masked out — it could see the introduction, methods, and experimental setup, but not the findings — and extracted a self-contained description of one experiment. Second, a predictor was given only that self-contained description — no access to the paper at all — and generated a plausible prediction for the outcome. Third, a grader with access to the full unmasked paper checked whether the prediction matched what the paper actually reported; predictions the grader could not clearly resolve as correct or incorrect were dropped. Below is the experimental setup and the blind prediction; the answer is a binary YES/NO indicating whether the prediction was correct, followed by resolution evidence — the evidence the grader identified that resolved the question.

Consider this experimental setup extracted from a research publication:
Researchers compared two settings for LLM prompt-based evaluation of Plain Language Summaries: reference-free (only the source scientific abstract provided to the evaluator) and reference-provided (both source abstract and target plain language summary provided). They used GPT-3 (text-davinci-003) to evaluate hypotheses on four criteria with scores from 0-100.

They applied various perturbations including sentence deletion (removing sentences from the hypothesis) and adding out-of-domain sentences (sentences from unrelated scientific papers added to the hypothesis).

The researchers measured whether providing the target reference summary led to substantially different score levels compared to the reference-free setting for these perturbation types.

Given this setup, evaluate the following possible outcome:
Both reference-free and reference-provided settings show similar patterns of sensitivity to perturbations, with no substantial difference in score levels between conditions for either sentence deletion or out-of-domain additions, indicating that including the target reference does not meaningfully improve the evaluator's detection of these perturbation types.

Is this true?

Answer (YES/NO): NO